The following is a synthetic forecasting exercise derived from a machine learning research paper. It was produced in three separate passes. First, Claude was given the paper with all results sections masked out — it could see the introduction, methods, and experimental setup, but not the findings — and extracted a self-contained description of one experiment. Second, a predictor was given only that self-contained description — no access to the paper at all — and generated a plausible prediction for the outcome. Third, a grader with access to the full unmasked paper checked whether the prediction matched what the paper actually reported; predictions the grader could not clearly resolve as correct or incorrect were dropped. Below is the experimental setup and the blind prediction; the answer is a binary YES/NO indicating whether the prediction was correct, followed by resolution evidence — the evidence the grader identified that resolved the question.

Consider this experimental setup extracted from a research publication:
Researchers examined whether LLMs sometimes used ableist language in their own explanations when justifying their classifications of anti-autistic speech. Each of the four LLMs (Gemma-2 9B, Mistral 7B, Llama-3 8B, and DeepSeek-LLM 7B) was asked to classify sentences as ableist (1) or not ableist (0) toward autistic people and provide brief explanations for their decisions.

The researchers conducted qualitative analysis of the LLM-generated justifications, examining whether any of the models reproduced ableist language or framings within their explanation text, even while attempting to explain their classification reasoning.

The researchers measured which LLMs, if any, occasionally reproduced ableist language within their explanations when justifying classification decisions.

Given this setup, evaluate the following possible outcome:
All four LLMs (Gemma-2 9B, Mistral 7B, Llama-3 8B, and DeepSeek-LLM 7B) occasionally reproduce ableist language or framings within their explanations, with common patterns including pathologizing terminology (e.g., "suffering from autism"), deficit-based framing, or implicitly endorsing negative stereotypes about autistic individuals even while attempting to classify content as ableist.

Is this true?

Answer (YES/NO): NO